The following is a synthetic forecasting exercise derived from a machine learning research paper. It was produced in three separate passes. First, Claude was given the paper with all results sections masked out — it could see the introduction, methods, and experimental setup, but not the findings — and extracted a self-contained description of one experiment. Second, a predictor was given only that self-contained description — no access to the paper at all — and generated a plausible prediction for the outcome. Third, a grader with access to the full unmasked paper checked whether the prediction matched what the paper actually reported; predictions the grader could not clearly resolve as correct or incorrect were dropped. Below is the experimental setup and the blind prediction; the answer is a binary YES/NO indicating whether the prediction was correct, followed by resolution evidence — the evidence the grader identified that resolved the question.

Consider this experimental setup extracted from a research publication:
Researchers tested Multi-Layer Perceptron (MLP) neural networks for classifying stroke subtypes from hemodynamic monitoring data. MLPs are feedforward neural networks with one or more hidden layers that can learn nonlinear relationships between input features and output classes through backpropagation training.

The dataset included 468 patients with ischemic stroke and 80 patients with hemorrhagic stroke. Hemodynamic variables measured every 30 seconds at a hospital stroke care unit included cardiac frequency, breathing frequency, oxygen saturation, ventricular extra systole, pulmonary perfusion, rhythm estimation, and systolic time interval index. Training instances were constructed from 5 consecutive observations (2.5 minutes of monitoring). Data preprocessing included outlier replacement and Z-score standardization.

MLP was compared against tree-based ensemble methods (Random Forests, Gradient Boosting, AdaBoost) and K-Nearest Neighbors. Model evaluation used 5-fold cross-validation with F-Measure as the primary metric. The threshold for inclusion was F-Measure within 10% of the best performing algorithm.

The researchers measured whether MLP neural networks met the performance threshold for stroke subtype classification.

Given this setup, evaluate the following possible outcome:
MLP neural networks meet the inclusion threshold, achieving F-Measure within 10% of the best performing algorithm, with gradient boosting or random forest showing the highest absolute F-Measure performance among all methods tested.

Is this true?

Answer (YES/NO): NO